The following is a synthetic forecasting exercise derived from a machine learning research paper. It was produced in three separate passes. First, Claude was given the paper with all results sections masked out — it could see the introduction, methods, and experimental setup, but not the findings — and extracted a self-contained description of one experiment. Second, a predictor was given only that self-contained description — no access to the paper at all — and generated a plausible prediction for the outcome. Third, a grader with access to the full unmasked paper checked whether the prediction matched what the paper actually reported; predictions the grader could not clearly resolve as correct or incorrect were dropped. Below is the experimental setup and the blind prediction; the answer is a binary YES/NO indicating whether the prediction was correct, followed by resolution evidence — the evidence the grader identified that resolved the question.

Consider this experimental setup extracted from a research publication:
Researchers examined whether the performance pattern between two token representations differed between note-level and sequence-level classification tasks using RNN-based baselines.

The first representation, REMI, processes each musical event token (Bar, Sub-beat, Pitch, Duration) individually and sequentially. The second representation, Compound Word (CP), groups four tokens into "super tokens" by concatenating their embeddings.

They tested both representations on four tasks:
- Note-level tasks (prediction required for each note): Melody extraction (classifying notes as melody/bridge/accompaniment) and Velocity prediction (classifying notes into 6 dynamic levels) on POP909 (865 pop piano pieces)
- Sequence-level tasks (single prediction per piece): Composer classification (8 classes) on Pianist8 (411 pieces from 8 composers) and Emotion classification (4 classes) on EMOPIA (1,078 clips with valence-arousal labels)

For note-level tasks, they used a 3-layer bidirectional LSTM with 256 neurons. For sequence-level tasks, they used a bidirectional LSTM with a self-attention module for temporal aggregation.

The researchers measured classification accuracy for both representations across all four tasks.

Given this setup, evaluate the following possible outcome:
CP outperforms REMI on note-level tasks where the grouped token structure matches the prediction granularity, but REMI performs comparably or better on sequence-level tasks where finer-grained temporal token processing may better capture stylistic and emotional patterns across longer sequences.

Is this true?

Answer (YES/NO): NO